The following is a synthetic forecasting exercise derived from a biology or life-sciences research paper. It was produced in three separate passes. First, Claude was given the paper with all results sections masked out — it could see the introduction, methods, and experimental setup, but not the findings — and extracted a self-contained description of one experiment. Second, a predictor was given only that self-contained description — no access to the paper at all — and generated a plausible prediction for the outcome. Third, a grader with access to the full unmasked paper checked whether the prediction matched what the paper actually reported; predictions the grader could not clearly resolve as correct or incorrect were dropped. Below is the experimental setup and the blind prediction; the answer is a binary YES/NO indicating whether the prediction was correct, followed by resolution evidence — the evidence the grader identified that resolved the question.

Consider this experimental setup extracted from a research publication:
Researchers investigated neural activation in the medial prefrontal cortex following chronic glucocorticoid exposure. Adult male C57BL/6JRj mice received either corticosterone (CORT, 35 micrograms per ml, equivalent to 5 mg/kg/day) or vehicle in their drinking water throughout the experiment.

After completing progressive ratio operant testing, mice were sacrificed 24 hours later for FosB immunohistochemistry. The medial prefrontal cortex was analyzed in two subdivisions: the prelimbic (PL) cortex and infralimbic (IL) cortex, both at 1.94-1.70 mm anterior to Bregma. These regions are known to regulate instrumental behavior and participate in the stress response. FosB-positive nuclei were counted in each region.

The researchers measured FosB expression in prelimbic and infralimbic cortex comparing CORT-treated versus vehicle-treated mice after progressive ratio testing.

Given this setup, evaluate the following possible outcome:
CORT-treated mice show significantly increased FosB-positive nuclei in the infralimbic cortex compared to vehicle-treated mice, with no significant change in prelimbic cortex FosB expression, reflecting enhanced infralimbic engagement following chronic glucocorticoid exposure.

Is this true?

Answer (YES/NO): NO